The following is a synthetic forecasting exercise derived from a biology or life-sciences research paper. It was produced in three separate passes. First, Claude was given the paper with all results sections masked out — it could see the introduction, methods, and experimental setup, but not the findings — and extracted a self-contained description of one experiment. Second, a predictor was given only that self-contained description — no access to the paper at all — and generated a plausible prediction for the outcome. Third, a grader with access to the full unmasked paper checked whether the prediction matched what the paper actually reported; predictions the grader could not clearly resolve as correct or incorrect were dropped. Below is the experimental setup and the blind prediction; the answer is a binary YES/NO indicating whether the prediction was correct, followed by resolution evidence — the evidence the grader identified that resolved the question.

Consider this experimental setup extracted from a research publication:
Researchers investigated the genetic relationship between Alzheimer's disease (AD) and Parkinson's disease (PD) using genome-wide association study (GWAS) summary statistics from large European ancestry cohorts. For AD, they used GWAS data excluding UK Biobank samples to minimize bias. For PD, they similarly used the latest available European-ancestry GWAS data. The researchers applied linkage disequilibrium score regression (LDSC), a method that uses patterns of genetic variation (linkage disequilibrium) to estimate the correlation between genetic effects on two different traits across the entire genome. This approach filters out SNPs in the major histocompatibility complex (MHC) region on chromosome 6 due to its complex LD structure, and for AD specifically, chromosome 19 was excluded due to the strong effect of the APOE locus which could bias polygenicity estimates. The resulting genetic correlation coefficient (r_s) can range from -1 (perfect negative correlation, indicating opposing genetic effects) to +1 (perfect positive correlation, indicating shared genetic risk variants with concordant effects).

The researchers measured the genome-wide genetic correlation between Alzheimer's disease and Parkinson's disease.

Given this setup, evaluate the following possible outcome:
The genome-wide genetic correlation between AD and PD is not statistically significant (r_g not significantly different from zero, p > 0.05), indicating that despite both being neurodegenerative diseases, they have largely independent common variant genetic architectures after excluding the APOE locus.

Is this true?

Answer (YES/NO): YES